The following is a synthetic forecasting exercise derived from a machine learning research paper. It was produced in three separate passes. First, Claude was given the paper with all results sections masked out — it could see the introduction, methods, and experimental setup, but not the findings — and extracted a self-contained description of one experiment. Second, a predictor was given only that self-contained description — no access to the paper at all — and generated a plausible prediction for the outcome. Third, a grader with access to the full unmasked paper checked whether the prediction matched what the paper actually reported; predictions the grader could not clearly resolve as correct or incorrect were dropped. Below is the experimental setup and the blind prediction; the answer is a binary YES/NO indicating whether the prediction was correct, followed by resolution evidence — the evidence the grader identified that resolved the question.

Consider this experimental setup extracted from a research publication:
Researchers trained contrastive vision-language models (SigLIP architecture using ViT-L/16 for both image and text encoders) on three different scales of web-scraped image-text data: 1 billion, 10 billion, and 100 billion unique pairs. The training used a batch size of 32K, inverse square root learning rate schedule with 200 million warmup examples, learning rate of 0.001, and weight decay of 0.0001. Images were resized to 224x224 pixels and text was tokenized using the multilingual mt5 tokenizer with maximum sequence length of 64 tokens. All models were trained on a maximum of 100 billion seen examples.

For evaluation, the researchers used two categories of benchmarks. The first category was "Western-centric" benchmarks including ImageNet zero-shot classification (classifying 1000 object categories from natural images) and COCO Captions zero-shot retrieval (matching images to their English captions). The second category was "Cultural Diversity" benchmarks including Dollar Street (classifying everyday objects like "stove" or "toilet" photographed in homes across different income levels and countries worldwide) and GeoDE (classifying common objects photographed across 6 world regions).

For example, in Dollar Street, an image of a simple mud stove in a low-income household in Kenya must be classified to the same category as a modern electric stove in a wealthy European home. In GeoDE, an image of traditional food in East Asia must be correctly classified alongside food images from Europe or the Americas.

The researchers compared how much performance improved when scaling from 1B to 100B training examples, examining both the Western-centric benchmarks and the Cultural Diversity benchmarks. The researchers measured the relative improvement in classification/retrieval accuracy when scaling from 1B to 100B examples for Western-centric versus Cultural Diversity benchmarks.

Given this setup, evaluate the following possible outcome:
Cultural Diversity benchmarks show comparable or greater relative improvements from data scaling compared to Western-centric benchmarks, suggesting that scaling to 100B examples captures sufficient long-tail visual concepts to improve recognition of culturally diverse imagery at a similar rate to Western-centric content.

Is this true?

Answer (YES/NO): YES